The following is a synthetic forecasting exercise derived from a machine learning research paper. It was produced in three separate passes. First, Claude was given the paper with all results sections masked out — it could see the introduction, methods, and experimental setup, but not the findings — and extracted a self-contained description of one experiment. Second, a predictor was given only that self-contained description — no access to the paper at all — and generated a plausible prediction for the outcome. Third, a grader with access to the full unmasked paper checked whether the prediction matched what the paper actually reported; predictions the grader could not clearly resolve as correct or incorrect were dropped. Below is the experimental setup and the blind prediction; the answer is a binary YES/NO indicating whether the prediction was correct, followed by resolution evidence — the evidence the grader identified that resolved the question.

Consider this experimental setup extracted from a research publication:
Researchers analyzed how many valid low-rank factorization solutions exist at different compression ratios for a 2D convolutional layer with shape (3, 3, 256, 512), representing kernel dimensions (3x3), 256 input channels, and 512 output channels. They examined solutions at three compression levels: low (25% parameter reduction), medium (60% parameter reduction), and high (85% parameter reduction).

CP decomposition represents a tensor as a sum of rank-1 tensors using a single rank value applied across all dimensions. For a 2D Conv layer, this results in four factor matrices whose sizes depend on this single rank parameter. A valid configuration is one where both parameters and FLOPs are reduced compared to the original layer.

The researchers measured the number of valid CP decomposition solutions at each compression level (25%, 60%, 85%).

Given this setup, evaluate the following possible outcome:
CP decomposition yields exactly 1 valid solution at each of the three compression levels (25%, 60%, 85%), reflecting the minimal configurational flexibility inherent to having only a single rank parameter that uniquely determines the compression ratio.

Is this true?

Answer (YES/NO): NO